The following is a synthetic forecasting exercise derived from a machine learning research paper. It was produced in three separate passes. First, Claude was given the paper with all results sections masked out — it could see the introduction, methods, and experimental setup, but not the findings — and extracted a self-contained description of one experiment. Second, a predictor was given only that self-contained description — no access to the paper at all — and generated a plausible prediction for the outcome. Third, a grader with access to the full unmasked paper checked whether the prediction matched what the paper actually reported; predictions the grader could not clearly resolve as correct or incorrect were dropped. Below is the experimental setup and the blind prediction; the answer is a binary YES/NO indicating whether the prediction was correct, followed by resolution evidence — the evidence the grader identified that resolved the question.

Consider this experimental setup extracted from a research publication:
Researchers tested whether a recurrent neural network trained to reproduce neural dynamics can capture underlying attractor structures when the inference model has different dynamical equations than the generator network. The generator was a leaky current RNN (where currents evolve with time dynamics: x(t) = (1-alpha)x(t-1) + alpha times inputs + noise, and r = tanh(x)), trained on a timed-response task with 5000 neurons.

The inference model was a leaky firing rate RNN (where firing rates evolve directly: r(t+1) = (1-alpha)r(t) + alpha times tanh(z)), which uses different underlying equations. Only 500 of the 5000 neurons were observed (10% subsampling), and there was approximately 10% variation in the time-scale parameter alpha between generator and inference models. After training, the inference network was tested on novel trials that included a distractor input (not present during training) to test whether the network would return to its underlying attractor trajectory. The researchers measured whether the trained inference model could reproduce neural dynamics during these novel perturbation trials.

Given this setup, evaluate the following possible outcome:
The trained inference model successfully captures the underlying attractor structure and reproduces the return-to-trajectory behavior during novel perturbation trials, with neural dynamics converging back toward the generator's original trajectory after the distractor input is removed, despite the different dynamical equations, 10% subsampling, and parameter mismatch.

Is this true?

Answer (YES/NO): YES